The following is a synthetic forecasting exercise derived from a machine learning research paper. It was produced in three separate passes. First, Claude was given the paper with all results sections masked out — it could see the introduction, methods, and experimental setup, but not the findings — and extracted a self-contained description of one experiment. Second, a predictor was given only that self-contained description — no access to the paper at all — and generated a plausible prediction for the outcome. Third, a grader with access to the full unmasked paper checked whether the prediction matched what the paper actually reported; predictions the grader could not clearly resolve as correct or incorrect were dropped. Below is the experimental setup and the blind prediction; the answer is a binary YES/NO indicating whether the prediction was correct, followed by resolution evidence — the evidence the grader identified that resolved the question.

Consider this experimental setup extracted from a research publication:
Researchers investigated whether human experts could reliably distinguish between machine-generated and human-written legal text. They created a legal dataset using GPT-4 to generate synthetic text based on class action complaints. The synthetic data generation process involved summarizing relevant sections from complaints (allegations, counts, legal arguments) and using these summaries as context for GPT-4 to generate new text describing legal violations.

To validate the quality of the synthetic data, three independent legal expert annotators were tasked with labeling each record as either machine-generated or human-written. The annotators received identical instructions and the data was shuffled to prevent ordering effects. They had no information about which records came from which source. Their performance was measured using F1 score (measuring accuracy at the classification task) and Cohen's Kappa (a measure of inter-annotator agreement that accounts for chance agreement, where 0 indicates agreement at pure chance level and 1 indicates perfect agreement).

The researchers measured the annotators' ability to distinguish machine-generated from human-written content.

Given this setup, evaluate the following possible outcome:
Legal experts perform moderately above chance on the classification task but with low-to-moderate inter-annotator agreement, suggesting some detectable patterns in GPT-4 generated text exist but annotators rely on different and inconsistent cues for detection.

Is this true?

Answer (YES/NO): NO